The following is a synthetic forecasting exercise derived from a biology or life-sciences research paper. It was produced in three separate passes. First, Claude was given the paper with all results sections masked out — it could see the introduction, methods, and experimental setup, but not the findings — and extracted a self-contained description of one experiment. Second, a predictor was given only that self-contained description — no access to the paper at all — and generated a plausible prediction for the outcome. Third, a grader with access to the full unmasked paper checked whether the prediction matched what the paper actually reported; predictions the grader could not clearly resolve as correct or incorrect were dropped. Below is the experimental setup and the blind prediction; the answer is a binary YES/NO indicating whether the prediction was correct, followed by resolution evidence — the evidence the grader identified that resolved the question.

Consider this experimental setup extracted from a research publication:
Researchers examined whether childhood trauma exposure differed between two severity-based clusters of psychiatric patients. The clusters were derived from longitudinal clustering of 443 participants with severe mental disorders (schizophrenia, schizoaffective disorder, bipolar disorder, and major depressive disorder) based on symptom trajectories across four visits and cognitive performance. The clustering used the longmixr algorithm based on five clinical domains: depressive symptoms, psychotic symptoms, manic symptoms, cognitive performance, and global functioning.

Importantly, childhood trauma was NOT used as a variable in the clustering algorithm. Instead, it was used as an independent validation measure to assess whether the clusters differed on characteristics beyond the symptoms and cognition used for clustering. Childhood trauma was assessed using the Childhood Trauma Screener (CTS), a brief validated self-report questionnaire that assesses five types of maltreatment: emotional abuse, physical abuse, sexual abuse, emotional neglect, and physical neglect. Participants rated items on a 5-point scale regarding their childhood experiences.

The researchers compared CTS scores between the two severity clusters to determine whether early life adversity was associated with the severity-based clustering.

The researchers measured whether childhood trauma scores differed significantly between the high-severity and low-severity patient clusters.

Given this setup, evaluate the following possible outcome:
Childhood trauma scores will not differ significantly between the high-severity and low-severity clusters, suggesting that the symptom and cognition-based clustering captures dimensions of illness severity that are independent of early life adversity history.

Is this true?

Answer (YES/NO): YES